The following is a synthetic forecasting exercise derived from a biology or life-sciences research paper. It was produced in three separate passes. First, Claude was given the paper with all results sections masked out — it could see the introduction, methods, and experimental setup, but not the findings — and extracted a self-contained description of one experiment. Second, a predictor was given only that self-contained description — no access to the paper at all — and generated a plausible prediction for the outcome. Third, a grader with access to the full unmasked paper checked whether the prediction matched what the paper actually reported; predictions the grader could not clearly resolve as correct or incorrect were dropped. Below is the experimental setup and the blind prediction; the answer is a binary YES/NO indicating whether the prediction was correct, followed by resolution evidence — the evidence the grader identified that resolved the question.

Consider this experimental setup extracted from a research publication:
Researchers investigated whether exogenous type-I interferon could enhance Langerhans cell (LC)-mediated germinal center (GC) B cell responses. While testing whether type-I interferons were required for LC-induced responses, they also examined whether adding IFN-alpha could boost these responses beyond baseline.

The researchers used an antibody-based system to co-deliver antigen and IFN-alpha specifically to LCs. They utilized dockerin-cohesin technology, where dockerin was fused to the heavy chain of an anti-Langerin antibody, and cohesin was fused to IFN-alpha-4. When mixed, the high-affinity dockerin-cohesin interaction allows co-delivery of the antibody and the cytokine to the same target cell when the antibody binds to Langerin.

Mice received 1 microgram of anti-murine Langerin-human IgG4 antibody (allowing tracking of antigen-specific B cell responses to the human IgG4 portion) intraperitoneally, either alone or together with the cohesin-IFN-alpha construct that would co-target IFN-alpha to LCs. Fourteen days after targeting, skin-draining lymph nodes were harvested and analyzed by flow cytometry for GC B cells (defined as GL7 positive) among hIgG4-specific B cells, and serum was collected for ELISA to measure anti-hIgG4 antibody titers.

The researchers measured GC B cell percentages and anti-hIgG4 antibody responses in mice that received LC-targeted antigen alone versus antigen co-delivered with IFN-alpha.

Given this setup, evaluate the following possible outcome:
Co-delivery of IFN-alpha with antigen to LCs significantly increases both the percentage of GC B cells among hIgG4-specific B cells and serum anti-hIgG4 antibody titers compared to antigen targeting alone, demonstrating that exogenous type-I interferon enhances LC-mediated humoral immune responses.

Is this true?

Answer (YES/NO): NO